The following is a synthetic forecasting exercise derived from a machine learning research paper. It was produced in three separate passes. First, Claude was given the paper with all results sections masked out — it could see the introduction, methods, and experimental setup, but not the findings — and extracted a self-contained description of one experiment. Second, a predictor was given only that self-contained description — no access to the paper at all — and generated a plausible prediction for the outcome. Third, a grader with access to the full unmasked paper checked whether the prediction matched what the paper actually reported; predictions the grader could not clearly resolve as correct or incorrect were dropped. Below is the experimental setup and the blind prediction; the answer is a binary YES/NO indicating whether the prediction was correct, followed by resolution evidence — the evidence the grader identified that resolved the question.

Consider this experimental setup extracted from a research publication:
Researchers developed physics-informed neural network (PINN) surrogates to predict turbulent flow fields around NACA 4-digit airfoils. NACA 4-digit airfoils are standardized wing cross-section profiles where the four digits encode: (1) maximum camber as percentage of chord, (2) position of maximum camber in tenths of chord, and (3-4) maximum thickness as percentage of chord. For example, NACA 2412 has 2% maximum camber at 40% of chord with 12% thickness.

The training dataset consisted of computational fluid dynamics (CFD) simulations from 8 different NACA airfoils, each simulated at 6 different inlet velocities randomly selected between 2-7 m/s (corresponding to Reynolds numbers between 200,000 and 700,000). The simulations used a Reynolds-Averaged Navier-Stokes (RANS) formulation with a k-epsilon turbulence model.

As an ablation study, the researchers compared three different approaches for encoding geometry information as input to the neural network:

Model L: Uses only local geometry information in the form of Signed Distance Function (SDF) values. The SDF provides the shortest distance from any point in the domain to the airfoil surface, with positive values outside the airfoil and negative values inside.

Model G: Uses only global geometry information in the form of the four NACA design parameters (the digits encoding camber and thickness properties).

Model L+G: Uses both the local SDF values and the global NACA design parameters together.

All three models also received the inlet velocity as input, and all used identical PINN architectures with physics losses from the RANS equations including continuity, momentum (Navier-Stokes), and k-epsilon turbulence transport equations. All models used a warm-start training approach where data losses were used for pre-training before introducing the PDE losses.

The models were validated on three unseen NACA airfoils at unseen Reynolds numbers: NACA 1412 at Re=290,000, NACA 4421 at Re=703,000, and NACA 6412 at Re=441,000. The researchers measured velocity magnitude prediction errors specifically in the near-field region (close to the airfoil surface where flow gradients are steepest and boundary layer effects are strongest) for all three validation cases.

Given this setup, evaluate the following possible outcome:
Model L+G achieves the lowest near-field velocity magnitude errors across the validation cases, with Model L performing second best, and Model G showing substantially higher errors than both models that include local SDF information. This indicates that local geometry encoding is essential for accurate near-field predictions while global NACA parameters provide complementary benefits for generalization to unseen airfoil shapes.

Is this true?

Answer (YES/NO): NO